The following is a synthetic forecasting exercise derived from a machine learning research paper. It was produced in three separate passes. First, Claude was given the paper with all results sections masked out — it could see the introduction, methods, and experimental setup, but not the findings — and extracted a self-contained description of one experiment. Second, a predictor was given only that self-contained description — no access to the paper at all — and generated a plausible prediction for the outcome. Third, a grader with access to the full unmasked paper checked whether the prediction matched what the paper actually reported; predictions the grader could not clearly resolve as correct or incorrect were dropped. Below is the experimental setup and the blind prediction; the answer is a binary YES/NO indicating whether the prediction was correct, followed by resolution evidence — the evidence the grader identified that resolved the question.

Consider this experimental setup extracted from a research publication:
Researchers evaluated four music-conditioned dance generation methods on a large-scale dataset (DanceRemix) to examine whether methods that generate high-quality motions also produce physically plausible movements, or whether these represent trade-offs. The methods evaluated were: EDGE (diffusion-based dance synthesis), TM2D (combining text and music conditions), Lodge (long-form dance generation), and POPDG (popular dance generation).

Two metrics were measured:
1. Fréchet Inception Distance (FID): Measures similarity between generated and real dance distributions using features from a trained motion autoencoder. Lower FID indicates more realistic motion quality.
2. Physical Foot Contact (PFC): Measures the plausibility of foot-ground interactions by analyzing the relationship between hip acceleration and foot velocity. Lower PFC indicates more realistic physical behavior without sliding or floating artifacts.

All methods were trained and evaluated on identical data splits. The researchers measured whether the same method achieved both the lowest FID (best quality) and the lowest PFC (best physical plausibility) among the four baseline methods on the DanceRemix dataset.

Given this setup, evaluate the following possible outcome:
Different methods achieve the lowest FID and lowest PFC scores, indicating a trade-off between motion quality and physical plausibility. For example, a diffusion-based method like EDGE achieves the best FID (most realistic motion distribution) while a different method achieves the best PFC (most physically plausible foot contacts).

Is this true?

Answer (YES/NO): NO